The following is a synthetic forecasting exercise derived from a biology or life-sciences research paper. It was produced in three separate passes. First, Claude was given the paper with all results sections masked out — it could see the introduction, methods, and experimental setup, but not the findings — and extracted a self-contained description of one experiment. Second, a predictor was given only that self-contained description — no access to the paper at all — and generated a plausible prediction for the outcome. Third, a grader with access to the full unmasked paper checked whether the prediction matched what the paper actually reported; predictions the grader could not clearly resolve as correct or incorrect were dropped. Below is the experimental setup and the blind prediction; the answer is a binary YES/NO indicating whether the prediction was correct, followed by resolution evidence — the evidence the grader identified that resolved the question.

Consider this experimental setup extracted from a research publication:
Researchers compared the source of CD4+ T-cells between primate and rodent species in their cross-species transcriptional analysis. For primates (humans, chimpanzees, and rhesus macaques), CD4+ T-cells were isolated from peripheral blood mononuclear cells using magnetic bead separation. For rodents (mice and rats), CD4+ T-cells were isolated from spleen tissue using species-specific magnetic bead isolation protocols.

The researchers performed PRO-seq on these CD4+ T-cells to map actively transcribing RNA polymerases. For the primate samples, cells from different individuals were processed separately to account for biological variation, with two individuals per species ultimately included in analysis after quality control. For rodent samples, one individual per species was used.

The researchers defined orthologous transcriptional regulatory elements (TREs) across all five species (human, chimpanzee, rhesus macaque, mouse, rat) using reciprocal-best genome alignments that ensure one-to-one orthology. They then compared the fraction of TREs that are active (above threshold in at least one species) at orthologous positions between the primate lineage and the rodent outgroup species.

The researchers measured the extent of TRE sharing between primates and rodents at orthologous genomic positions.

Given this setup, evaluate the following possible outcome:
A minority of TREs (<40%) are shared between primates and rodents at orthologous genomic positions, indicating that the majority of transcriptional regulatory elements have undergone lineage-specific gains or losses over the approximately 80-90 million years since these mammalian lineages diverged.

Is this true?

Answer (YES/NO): YES